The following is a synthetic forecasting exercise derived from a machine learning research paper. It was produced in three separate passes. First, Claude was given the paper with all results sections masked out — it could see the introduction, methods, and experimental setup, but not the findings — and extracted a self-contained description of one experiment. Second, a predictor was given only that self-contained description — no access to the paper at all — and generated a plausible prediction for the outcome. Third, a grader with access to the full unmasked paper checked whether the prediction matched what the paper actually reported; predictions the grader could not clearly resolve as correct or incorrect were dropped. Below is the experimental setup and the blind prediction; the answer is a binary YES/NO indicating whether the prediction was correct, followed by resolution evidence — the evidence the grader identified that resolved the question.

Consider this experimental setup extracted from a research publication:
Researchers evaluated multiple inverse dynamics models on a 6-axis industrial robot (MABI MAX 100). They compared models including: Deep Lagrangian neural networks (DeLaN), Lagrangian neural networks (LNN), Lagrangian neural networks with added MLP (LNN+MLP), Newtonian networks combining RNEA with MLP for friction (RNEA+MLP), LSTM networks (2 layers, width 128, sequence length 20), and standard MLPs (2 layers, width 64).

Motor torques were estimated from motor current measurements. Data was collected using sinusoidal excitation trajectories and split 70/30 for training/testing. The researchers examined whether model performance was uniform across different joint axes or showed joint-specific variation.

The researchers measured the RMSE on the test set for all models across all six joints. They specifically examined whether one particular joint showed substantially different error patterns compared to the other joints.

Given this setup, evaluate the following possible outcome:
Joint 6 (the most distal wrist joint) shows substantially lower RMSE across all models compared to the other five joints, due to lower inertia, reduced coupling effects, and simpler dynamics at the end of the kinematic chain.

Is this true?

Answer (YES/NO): NO